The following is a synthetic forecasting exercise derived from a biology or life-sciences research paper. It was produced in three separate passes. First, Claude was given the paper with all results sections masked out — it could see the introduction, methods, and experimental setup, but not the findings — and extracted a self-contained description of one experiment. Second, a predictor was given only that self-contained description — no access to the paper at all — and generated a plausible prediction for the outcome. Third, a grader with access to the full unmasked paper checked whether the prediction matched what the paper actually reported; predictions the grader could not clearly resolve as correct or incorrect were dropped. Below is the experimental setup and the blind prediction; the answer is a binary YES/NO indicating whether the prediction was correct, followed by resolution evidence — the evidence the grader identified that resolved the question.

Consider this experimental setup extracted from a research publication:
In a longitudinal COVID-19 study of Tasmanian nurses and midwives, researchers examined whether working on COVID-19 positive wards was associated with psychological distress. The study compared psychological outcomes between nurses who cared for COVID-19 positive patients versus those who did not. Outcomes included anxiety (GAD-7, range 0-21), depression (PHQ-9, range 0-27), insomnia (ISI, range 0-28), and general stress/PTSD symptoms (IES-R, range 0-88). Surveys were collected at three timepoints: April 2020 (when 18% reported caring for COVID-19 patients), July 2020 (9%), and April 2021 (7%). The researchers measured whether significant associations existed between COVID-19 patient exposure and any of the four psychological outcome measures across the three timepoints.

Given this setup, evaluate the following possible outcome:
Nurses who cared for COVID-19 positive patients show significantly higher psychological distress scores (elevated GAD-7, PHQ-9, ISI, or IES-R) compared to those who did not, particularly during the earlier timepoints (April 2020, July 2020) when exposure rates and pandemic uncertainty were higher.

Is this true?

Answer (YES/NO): NO